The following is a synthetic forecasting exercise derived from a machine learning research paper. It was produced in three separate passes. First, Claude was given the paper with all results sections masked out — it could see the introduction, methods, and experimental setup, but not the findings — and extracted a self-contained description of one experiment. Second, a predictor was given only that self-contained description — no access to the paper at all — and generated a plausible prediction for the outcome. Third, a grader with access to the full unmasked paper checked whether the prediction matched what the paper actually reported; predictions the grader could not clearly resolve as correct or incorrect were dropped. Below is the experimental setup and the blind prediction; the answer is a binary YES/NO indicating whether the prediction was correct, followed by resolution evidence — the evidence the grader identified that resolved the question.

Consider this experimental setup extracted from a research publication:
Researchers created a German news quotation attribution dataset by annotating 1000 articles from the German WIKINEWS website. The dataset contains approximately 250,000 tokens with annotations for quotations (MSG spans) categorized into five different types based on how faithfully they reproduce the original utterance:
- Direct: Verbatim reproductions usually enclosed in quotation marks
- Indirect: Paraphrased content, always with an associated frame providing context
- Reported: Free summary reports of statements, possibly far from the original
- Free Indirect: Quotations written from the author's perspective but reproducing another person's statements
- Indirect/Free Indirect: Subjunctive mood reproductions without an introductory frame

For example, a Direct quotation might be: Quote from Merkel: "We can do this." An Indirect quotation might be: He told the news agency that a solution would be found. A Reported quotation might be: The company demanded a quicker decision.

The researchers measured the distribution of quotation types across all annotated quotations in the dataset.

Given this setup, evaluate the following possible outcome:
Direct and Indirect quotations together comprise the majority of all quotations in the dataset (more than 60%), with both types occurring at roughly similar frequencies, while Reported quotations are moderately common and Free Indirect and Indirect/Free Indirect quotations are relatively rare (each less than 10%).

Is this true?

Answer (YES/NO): NO